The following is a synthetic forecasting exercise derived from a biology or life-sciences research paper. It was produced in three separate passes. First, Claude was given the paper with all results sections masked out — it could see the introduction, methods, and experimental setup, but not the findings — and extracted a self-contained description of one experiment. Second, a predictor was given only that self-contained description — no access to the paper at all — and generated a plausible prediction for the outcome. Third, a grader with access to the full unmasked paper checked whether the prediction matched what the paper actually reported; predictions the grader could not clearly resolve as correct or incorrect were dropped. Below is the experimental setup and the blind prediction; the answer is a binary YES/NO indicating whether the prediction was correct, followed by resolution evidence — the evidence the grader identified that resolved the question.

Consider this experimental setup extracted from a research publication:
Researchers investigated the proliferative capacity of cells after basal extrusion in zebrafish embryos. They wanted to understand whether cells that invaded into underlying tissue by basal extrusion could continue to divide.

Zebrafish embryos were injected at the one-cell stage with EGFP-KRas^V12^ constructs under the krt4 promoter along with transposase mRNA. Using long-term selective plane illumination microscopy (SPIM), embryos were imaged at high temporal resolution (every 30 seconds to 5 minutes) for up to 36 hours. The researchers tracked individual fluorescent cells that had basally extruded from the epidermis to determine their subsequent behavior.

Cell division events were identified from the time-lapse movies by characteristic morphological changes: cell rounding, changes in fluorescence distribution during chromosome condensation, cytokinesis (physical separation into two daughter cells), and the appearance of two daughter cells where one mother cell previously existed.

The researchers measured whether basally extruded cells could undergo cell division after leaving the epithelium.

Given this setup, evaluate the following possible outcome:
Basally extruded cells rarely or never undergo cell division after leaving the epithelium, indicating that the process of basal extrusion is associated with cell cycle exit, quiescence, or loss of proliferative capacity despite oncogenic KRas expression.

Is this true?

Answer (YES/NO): NO